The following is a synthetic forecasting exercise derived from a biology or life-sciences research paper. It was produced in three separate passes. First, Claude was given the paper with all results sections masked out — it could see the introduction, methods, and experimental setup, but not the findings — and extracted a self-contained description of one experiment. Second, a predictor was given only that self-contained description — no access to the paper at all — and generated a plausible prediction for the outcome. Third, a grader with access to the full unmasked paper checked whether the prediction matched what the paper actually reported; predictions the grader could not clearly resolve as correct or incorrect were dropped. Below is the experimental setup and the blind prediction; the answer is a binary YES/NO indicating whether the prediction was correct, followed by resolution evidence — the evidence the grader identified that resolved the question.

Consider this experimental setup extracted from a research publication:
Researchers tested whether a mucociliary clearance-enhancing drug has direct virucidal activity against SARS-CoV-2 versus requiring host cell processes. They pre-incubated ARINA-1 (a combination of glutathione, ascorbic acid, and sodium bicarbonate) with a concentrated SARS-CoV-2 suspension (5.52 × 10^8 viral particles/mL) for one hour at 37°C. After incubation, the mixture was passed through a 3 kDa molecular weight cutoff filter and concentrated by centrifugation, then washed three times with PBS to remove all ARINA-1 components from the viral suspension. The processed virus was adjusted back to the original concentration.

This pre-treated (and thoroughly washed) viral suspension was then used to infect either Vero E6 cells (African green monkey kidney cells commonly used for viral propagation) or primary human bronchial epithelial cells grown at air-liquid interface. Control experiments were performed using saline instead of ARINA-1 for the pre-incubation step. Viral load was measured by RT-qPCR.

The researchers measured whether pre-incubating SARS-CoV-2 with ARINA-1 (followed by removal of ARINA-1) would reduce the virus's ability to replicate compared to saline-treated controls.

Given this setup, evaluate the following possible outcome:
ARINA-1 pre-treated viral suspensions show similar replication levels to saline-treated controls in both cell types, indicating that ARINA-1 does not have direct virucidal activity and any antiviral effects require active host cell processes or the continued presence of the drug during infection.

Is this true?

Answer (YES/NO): YES